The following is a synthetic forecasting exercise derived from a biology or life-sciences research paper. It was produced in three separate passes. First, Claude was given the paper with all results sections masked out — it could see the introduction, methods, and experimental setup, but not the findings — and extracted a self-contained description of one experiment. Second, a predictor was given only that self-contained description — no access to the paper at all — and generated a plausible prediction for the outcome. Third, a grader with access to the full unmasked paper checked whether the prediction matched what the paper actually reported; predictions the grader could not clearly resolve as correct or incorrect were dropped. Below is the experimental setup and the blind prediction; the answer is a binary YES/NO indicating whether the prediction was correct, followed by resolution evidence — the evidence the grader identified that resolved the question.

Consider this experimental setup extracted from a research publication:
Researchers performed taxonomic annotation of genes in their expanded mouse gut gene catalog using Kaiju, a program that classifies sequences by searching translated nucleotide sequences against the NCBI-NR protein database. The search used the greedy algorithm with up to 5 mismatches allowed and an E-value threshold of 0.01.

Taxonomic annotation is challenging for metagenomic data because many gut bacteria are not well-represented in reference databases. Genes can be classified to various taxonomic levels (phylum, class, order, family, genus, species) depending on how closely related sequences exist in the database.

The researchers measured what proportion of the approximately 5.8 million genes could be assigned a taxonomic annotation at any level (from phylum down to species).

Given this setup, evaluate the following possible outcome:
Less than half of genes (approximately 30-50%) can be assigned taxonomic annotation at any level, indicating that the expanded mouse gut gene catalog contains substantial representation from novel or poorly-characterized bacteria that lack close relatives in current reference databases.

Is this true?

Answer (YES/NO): NO